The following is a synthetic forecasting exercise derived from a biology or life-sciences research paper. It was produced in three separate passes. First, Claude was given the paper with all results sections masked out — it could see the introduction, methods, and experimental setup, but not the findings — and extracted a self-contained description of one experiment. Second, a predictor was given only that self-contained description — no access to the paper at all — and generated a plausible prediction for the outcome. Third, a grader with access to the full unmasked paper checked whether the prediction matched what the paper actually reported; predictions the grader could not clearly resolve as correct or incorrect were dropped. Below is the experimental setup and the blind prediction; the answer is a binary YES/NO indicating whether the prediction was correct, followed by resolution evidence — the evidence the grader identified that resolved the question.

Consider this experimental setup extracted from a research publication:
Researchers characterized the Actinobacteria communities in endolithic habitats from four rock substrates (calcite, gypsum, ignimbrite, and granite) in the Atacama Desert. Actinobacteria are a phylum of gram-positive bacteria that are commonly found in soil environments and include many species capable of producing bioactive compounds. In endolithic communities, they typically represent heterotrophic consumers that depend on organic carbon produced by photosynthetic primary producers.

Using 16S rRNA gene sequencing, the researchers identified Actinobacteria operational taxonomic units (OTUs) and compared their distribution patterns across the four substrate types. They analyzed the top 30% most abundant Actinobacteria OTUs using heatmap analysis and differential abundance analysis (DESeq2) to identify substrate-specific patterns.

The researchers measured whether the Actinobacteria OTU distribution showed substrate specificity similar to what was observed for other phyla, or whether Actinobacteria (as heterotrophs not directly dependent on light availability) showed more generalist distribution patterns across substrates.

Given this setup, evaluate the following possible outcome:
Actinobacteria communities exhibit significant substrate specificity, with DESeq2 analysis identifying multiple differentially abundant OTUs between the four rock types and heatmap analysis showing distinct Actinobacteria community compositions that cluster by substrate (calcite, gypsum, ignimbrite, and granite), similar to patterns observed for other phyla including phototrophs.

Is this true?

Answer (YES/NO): NO